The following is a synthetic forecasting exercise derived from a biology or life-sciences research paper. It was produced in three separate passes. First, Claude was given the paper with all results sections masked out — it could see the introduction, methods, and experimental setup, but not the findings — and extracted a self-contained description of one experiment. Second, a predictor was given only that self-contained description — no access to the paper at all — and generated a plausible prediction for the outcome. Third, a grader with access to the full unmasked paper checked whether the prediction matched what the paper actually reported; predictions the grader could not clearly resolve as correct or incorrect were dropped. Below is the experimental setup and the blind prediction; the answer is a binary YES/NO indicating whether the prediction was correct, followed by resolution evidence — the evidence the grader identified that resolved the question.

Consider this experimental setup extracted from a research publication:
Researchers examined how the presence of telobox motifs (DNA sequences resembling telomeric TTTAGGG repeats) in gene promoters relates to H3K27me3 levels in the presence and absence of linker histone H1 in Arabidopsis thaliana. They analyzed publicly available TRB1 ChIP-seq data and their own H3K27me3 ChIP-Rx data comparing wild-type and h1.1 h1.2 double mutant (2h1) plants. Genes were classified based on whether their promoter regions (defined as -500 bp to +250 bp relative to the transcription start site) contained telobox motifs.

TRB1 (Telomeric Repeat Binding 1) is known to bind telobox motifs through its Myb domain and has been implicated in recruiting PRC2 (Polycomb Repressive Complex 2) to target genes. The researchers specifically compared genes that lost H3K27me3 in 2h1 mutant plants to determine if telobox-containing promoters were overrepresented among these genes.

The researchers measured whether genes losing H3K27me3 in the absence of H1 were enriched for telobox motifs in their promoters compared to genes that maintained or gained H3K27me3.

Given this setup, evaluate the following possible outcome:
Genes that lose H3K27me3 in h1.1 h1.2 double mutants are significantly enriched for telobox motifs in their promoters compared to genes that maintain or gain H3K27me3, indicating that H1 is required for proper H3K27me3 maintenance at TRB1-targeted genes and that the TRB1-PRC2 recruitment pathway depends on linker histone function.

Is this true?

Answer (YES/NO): NO